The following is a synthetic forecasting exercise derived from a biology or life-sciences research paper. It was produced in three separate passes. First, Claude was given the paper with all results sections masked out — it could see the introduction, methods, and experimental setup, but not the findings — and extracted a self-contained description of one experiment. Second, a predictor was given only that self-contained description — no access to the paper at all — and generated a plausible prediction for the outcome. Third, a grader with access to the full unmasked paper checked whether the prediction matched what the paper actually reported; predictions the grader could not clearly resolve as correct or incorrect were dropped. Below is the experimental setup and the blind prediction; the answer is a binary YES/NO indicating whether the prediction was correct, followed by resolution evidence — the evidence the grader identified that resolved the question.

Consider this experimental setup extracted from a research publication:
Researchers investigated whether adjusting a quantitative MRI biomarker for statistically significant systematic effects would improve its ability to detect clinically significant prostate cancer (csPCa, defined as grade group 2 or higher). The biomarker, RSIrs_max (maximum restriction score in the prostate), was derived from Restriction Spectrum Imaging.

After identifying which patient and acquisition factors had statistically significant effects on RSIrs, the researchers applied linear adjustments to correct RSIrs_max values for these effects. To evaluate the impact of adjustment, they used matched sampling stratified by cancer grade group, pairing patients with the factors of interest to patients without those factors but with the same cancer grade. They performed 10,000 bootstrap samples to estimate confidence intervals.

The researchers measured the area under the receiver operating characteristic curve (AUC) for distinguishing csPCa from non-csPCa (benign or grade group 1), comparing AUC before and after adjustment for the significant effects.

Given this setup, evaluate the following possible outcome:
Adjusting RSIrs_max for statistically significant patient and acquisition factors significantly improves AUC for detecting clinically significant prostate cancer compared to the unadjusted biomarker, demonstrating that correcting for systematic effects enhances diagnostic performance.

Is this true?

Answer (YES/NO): NO